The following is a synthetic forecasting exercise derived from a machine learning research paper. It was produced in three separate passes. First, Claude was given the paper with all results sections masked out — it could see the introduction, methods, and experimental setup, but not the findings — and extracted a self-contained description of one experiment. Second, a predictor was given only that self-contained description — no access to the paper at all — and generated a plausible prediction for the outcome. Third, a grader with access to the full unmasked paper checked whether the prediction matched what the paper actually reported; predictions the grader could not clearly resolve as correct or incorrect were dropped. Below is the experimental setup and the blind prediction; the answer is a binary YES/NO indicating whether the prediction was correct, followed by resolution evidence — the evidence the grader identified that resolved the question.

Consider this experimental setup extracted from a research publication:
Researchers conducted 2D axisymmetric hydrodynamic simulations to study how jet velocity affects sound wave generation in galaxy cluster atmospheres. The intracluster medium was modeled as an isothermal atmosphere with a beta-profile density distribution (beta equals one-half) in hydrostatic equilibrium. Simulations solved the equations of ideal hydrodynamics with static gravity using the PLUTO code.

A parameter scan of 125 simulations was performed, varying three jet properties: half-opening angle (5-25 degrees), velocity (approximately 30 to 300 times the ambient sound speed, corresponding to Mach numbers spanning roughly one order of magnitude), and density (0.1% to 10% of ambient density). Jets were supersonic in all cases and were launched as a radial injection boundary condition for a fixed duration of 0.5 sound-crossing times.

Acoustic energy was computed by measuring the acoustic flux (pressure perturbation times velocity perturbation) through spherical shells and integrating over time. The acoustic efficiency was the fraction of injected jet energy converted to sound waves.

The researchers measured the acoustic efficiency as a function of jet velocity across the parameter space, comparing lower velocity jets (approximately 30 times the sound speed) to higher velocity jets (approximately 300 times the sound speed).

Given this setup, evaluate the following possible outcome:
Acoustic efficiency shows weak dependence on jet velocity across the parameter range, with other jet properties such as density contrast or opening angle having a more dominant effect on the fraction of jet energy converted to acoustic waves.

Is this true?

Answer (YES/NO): NO